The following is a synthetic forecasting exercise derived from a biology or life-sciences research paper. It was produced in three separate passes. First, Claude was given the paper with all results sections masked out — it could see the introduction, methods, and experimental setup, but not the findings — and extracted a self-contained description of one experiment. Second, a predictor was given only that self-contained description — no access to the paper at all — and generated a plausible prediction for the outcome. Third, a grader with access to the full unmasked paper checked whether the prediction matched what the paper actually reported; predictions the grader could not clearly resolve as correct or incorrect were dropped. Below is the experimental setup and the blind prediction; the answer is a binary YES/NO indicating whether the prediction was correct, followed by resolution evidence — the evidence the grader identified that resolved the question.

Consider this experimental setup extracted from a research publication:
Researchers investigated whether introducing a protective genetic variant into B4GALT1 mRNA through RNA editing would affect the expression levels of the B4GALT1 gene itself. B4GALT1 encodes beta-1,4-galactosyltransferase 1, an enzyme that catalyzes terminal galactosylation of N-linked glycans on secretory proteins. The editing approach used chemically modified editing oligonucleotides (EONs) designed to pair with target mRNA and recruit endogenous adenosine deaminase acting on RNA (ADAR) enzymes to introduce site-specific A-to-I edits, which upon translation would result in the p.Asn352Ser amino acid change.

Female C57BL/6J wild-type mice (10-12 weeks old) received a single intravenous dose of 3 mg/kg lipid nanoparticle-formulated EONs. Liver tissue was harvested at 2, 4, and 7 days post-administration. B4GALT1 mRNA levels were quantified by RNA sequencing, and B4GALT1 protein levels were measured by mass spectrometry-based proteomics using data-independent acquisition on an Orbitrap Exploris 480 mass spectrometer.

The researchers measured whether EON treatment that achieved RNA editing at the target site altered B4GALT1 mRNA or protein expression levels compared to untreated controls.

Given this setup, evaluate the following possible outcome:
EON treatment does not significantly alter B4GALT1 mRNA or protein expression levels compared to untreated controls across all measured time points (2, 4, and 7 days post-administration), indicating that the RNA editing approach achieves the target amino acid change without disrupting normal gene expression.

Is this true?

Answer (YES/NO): YES